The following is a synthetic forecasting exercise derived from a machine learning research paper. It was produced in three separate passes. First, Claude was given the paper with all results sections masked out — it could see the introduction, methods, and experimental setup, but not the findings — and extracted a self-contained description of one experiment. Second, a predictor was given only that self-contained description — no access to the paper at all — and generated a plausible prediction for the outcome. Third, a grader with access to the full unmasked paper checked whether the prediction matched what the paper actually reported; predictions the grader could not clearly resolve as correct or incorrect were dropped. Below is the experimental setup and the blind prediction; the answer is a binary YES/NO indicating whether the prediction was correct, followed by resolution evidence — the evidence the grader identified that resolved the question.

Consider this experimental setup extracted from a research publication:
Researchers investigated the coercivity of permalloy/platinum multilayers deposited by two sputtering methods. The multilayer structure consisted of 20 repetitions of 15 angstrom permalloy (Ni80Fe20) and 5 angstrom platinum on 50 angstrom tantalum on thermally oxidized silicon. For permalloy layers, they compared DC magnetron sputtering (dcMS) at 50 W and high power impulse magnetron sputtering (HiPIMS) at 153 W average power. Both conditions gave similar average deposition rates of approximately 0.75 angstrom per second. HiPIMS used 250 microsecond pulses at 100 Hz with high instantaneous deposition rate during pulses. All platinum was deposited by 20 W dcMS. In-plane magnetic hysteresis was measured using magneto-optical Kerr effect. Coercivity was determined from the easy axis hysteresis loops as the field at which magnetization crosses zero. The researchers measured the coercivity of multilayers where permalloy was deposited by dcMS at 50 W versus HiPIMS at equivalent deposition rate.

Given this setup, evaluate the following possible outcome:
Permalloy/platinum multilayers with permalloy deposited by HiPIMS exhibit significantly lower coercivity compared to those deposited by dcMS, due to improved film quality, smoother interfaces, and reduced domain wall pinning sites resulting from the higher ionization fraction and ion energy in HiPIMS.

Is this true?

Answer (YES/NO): NO